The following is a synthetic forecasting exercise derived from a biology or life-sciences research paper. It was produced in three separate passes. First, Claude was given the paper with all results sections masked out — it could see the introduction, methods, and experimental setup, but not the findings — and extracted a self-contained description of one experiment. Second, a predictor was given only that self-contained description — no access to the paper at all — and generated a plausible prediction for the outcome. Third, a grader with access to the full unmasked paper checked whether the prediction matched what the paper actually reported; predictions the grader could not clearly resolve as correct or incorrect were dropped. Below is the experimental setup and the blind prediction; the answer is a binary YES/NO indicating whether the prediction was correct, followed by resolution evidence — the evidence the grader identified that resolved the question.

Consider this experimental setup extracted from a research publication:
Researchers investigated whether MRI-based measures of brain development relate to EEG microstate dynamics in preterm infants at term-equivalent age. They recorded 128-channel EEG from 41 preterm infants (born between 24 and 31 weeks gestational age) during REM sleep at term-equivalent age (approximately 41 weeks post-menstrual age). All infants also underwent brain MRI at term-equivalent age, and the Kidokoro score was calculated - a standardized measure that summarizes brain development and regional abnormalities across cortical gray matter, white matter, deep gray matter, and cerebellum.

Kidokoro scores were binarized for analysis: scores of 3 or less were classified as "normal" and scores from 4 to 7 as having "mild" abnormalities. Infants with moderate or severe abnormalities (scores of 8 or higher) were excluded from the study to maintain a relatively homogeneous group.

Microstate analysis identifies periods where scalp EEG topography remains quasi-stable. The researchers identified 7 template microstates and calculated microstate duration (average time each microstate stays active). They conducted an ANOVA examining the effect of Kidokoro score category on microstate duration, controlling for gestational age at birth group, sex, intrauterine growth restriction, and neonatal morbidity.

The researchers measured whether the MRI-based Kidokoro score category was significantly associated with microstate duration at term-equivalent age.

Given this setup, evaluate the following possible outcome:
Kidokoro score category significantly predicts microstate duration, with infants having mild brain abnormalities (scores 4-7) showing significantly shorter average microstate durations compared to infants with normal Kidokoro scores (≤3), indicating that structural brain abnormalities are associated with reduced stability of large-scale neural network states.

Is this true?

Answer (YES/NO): NO